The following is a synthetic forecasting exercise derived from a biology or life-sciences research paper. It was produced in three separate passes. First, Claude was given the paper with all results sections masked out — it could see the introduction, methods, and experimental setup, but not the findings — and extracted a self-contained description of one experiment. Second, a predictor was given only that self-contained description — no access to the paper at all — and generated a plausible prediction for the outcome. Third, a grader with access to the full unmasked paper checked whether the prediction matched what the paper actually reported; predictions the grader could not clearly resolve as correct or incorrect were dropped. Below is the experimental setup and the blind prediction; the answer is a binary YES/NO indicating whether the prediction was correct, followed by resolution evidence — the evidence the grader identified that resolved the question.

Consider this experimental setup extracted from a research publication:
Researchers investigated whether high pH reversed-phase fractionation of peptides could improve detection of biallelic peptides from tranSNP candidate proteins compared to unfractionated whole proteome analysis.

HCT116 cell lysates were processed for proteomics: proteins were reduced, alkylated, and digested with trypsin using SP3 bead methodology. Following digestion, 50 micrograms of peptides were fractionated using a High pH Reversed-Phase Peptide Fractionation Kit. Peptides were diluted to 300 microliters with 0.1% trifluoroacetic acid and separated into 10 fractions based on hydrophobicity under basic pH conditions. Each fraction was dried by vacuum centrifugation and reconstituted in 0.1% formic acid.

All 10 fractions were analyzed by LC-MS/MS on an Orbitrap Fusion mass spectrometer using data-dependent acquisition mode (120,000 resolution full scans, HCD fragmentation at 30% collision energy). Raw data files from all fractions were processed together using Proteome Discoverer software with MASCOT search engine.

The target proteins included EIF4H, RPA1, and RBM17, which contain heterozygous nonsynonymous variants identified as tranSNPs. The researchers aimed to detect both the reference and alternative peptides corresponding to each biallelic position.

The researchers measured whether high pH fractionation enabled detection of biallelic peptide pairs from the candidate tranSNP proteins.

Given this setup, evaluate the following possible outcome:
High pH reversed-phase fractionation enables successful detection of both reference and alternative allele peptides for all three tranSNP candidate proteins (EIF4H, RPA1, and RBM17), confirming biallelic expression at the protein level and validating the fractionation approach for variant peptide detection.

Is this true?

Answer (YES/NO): YES